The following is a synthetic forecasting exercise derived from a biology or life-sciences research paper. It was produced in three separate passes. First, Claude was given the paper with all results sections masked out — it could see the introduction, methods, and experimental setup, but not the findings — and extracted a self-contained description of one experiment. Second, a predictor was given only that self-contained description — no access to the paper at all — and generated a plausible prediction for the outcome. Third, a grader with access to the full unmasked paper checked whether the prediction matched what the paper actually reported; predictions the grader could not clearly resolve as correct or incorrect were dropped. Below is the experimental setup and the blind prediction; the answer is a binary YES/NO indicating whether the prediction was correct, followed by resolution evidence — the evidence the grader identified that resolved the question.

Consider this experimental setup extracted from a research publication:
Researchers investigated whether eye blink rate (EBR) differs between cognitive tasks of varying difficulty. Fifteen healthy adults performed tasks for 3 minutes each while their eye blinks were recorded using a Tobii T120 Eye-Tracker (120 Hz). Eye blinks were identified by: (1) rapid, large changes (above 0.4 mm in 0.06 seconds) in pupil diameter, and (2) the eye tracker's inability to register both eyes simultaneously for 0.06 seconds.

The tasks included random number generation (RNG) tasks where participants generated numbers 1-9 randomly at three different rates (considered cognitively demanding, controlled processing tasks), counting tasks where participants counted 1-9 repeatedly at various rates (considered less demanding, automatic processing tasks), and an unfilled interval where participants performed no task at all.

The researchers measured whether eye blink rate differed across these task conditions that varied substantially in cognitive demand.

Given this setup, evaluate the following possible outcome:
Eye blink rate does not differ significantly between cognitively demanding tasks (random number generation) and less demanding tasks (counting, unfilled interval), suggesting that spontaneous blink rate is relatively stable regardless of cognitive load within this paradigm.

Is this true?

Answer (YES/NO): YES